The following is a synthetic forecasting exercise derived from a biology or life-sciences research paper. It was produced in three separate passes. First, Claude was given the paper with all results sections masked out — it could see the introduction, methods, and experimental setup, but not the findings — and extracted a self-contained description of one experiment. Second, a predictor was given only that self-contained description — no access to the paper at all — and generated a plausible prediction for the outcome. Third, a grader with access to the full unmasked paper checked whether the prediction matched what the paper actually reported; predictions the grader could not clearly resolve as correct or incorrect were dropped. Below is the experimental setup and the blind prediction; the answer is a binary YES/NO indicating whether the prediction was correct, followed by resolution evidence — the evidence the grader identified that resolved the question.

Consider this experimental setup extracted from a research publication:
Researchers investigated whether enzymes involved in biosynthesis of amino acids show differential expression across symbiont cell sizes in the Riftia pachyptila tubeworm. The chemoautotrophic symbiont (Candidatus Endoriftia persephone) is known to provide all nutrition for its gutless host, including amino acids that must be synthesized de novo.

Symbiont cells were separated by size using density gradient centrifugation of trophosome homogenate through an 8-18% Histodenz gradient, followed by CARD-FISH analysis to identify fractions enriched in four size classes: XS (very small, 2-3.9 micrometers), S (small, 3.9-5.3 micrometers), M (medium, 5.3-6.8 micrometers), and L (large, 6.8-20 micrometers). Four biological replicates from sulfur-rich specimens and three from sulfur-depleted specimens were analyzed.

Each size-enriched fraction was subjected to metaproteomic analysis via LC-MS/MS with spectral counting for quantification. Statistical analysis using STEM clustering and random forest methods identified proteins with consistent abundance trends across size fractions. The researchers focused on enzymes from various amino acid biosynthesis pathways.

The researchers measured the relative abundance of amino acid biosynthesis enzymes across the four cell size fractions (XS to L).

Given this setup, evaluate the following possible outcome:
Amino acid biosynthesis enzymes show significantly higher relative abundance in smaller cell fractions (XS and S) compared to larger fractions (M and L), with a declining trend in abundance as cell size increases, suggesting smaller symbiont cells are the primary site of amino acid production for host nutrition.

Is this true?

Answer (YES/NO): NO